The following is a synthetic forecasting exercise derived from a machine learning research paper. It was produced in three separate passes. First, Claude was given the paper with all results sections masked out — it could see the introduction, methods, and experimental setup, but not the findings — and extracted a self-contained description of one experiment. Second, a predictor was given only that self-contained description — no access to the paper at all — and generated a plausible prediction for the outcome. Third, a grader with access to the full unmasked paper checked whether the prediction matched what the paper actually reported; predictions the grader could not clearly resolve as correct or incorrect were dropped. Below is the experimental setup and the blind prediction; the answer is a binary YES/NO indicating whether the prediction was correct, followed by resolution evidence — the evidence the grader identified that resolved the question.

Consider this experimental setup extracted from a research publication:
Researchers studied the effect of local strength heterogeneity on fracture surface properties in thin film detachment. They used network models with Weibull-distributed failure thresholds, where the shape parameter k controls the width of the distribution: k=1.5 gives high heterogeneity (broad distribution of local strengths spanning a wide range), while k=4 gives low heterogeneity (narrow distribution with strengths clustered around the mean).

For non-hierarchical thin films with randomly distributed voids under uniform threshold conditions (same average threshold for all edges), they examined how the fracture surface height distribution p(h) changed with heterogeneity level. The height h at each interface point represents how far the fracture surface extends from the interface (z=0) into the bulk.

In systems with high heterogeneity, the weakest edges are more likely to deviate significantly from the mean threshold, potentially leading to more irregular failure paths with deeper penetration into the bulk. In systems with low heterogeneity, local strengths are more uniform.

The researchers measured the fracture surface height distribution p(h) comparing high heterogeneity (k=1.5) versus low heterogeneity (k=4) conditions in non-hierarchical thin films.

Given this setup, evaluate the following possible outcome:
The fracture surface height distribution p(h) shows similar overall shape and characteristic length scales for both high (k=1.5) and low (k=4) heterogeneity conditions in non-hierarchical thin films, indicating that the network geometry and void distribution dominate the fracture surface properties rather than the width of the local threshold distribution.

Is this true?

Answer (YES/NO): YES